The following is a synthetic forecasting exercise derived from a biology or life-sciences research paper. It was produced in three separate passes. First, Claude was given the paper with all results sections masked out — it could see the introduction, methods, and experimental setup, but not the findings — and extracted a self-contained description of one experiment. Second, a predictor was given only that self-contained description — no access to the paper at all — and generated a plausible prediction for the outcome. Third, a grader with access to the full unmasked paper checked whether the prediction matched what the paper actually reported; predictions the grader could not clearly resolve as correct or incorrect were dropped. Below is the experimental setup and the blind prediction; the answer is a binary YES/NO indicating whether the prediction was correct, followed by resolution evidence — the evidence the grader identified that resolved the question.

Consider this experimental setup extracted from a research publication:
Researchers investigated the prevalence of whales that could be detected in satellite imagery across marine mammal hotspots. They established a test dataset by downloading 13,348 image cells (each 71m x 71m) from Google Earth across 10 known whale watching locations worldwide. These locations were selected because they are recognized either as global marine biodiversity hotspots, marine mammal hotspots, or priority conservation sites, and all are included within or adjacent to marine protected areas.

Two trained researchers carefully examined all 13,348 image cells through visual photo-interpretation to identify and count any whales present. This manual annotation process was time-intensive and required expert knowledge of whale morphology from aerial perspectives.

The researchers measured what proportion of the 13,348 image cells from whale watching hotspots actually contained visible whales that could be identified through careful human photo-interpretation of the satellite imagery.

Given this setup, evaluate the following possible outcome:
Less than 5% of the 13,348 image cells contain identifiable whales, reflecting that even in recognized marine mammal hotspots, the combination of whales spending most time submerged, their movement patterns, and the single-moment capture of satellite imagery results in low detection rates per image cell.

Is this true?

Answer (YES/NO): YES